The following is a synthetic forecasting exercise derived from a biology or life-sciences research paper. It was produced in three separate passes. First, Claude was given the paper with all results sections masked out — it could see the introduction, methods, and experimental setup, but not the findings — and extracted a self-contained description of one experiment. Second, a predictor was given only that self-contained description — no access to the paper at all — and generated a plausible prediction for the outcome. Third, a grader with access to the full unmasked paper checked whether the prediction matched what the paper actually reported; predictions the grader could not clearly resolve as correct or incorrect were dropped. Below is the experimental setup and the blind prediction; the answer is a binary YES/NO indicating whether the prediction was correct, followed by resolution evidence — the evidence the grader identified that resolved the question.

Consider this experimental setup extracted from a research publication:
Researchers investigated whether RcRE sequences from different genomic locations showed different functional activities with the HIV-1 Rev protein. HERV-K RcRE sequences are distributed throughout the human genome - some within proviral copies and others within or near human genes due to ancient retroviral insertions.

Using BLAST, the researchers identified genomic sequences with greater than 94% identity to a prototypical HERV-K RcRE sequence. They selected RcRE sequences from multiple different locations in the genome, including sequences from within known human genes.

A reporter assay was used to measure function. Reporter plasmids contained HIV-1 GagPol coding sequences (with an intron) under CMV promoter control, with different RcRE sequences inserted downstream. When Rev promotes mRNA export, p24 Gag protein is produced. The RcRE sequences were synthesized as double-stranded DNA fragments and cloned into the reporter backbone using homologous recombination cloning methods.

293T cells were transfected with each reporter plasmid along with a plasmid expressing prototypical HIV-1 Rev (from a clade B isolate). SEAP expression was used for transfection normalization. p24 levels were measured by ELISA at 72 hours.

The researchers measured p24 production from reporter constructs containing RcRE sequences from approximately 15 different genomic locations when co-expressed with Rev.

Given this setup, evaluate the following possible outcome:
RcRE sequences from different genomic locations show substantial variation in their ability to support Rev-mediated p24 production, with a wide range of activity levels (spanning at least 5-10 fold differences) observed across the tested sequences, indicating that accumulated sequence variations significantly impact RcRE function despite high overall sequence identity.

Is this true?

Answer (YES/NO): YES